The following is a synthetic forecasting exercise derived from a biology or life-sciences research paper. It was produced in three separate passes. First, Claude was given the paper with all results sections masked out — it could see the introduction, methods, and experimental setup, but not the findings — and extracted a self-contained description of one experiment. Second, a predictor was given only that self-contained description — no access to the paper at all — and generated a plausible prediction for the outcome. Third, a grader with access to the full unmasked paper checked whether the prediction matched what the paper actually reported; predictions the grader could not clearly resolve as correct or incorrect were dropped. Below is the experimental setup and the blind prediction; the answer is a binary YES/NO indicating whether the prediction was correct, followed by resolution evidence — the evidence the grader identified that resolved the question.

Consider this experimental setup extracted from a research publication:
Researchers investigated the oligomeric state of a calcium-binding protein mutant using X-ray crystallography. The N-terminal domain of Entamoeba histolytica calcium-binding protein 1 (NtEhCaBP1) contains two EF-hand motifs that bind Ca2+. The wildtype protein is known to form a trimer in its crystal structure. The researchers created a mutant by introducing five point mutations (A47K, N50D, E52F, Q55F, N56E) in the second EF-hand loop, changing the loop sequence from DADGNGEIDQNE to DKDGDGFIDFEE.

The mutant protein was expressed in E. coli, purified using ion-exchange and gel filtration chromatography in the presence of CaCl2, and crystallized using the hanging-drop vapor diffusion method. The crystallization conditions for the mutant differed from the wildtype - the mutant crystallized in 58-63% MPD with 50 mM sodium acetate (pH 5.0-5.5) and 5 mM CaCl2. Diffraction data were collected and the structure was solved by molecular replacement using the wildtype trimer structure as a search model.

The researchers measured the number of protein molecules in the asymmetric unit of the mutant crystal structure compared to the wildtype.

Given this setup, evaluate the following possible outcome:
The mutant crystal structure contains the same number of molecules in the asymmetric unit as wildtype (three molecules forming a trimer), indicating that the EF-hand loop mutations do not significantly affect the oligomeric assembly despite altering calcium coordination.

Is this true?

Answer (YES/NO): NO